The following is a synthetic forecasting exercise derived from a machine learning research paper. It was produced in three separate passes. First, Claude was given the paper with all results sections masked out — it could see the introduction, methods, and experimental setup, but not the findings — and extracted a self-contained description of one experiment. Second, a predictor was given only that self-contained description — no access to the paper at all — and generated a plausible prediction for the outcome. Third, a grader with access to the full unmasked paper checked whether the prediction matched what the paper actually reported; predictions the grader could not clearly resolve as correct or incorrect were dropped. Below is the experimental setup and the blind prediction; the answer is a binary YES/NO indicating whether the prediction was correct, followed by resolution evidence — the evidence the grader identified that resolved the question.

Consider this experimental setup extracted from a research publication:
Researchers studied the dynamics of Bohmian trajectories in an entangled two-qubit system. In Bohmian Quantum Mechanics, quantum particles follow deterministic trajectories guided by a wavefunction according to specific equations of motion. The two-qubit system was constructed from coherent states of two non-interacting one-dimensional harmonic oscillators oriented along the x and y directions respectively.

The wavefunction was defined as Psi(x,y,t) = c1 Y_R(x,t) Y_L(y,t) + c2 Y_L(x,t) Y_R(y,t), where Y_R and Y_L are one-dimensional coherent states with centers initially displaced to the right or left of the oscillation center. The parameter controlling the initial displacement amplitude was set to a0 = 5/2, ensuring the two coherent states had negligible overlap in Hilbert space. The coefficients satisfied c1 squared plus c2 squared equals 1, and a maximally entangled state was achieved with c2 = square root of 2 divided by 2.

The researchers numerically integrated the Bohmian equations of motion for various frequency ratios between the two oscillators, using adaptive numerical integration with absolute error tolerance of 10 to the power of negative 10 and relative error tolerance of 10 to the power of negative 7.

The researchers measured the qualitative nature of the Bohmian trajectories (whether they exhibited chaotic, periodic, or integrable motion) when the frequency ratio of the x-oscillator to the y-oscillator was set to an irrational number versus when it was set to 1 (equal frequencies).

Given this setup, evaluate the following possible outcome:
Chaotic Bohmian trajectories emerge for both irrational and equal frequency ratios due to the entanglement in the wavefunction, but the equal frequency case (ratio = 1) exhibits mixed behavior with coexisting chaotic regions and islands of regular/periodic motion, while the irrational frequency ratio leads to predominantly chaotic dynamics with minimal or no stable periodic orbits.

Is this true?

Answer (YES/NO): NO